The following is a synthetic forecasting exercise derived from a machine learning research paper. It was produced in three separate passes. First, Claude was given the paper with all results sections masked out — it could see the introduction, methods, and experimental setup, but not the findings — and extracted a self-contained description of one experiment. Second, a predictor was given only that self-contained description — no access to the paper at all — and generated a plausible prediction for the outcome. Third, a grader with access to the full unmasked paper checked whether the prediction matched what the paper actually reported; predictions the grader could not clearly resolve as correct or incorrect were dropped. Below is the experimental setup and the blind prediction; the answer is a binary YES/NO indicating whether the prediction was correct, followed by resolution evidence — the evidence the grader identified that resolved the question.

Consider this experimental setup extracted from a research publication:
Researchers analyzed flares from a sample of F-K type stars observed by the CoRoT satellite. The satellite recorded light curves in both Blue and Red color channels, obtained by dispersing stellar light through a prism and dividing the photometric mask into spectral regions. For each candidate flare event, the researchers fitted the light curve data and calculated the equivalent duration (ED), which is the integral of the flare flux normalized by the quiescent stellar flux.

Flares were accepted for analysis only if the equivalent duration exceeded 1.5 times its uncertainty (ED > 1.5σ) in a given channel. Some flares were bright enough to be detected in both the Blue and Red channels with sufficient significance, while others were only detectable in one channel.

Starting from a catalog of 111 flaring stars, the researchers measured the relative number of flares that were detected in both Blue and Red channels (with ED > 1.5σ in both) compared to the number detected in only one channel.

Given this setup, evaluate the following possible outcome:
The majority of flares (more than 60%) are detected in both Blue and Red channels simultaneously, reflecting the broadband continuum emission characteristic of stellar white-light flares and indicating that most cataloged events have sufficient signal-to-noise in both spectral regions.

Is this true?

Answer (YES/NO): NO